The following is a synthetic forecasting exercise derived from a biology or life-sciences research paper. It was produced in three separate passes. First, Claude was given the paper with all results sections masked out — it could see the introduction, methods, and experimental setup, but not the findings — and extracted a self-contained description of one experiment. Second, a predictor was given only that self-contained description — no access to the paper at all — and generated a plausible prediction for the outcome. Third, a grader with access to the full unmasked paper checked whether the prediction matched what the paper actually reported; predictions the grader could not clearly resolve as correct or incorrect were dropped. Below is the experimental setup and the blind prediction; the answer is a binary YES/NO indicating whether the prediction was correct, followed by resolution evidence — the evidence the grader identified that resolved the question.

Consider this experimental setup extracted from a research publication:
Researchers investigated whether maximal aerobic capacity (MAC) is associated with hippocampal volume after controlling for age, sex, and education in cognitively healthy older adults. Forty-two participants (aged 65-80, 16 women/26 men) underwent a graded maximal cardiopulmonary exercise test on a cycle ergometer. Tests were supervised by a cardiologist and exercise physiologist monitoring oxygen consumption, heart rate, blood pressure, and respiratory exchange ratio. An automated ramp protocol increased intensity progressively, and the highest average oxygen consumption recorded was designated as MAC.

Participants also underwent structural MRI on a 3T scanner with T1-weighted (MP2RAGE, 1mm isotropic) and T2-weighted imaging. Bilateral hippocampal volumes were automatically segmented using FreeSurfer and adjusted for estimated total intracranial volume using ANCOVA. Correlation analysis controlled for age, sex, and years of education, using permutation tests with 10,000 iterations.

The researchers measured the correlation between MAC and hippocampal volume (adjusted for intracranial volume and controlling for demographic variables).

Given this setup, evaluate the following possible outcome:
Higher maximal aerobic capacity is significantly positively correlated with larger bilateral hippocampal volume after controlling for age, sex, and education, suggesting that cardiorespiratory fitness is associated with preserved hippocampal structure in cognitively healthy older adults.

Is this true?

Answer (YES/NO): YES